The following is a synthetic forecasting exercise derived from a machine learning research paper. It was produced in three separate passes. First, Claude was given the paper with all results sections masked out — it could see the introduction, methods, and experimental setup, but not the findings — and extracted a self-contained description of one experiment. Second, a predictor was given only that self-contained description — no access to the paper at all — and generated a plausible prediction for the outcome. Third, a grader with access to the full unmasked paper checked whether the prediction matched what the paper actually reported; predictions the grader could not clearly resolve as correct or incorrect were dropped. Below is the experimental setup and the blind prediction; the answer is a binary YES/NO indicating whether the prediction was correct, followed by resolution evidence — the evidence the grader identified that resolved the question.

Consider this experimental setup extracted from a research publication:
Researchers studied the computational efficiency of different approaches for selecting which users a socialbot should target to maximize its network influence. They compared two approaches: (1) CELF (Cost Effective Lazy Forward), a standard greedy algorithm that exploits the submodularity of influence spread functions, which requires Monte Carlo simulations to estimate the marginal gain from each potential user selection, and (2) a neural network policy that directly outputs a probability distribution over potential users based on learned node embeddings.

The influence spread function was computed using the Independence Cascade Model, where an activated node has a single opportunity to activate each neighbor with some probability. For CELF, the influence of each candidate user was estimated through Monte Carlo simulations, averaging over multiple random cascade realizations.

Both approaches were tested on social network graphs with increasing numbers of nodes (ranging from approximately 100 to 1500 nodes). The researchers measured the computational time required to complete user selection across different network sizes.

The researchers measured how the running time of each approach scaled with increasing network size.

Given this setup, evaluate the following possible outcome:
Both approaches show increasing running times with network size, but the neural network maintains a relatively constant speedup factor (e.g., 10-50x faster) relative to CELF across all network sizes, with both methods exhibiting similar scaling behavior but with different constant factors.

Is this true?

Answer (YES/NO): NO